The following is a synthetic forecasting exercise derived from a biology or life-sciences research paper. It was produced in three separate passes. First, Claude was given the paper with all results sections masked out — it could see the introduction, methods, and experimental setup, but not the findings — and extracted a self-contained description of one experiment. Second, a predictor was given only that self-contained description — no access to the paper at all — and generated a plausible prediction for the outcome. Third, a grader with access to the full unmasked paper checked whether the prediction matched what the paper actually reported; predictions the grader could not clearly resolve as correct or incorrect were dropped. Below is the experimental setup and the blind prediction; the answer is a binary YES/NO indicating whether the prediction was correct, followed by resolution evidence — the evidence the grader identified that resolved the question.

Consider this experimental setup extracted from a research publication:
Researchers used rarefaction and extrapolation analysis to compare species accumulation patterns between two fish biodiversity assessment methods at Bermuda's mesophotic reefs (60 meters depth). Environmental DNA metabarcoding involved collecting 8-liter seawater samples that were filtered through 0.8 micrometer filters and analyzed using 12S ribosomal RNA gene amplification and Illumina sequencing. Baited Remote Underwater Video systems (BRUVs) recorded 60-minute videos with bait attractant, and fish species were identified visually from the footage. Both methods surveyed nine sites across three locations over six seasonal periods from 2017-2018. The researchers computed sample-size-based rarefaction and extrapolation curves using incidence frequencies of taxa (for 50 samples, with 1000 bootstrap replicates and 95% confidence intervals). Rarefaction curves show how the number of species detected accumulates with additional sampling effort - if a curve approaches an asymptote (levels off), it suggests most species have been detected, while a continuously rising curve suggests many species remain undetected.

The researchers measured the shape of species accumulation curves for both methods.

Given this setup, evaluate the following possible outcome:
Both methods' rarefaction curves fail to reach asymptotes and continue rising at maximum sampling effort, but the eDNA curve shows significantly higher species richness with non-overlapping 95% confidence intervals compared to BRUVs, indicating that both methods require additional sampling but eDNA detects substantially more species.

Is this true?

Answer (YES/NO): NO